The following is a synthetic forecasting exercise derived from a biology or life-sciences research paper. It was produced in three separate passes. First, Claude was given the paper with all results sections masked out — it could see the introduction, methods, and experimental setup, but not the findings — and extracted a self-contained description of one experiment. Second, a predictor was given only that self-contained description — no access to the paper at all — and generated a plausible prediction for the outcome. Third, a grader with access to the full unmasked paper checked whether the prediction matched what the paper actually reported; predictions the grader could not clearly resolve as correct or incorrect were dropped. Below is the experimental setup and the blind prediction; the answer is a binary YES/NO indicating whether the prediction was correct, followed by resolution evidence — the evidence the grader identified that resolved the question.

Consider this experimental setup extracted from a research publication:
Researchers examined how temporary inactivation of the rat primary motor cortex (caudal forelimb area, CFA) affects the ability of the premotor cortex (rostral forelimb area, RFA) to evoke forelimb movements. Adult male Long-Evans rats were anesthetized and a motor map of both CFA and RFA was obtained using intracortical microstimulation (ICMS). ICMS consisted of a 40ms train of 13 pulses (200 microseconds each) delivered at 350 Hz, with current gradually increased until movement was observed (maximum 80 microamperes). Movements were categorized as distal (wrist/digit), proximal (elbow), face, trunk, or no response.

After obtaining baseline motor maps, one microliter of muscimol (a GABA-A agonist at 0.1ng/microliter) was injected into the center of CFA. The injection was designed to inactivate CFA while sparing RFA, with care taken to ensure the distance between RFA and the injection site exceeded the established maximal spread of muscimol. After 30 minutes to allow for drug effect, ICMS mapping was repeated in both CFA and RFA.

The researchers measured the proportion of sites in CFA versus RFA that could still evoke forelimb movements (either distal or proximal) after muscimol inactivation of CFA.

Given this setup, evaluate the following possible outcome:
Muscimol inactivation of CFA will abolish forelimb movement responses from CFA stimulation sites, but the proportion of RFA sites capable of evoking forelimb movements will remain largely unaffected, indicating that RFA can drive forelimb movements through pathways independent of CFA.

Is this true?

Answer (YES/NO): NO